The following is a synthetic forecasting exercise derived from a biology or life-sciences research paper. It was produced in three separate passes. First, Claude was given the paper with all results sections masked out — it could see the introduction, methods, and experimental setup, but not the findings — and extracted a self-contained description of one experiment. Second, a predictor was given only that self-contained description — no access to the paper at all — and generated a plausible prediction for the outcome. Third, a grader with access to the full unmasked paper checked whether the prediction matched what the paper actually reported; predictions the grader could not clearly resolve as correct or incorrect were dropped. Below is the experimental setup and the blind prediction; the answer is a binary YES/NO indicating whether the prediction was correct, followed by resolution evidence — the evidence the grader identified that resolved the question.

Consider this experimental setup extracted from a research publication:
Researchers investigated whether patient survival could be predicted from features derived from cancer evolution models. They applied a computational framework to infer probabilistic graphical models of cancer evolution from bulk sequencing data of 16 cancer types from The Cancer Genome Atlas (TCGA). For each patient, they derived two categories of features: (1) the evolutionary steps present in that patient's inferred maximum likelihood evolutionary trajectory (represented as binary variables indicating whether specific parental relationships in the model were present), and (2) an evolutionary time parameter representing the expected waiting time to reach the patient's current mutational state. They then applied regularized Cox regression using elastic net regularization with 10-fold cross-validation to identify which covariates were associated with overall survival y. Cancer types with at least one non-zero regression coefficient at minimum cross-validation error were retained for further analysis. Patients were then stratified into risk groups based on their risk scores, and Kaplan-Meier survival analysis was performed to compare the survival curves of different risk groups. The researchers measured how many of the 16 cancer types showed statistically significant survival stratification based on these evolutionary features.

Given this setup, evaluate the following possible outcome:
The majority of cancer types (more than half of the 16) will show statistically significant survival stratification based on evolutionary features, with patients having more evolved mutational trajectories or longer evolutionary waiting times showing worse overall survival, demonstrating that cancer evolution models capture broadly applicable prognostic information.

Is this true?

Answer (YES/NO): NO